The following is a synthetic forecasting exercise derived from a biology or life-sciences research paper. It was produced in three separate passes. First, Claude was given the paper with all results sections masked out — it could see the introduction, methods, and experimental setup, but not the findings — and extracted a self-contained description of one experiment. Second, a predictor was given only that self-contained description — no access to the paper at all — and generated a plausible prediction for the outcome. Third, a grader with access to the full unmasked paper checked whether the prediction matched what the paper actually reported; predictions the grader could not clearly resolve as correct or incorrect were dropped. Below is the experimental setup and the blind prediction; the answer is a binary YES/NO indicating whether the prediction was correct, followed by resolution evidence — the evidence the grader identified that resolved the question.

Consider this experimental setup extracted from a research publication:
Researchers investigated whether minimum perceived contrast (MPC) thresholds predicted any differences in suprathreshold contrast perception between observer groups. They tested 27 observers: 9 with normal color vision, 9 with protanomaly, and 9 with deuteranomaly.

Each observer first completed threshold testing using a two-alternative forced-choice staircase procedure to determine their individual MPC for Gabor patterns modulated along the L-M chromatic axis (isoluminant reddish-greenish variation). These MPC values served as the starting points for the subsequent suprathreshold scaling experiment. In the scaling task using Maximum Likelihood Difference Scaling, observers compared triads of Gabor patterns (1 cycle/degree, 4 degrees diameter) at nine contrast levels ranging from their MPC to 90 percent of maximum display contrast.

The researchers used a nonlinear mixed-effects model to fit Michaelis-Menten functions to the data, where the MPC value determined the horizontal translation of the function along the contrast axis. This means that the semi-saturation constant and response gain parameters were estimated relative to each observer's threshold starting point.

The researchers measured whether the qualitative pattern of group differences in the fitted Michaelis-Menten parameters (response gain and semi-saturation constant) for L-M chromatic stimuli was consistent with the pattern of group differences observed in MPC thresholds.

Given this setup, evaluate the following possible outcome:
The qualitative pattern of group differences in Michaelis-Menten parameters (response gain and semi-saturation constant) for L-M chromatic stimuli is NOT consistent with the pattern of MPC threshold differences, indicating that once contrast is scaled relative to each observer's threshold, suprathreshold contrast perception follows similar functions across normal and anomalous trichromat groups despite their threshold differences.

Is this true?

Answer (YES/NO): NO